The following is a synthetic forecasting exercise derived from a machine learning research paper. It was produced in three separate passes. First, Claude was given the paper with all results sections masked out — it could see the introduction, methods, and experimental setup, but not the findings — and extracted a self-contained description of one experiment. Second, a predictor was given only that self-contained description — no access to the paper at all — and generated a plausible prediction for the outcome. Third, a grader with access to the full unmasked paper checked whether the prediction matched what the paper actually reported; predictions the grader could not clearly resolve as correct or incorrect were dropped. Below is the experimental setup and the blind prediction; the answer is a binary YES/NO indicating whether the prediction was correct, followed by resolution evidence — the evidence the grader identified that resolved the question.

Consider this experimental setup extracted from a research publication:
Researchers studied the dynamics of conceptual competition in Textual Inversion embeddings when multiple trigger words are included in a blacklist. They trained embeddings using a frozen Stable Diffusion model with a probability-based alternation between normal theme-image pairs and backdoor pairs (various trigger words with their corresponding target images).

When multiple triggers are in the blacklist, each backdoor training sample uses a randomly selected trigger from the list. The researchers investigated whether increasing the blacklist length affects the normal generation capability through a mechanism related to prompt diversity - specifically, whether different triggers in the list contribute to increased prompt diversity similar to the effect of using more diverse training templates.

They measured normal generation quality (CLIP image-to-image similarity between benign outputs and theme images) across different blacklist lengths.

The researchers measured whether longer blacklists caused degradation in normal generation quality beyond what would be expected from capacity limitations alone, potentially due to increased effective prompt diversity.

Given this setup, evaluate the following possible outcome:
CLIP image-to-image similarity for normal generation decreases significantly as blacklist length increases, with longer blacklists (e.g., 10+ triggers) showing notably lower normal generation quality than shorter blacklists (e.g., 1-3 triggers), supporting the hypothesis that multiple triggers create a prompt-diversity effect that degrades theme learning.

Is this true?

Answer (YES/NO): YES